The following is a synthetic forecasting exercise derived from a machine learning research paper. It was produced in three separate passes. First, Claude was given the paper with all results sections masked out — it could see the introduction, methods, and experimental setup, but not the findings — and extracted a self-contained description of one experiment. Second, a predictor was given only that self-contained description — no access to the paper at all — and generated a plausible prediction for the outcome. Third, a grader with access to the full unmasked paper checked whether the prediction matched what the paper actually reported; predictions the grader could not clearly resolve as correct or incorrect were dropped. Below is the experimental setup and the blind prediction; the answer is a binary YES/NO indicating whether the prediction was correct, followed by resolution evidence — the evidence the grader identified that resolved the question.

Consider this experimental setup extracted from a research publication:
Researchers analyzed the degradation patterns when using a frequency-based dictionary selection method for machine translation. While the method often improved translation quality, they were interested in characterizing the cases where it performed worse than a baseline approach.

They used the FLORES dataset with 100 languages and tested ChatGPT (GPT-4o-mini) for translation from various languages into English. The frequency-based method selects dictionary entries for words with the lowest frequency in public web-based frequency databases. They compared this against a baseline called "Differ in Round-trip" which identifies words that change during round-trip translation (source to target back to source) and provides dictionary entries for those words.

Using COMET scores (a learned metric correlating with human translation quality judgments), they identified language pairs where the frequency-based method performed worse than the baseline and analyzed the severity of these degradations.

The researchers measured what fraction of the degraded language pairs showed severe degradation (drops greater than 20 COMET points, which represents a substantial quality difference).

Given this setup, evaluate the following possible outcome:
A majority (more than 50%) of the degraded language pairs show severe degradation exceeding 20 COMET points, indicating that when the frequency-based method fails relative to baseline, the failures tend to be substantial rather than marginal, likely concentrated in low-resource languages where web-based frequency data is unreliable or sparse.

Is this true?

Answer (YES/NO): NO